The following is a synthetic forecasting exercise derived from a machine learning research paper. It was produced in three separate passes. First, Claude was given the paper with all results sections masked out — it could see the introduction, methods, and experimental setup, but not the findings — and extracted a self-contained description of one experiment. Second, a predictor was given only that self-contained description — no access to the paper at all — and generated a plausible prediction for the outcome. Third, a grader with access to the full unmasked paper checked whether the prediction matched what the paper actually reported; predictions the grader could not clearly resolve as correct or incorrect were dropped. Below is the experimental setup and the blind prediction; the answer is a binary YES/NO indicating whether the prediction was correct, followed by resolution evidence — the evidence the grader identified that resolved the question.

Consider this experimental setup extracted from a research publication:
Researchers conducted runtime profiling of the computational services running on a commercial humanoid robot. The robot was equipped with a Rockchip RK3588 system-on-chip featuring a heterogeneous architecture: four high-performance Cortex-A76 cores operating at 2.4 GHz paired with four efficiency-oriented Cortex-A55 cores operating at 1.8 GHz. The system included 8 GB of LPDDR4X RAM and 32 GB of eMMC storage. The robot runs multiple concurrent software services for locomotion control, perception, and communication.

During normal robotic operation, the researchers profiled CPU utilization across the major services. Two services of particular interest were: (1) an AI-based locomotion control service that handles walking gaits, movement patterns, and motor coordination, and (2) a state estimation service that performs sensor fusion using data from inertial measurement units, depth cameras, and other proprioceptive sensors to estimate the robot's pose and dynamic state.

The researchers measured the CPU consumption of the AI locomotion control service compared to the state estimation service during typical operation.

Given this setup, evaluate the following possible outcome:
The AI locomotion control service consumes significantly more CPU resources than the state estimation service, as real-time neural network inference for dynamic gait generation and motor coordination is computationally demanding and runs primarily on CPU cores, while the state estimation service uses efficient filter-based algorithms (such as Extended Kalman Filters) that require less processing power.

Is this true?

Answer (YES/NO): YES